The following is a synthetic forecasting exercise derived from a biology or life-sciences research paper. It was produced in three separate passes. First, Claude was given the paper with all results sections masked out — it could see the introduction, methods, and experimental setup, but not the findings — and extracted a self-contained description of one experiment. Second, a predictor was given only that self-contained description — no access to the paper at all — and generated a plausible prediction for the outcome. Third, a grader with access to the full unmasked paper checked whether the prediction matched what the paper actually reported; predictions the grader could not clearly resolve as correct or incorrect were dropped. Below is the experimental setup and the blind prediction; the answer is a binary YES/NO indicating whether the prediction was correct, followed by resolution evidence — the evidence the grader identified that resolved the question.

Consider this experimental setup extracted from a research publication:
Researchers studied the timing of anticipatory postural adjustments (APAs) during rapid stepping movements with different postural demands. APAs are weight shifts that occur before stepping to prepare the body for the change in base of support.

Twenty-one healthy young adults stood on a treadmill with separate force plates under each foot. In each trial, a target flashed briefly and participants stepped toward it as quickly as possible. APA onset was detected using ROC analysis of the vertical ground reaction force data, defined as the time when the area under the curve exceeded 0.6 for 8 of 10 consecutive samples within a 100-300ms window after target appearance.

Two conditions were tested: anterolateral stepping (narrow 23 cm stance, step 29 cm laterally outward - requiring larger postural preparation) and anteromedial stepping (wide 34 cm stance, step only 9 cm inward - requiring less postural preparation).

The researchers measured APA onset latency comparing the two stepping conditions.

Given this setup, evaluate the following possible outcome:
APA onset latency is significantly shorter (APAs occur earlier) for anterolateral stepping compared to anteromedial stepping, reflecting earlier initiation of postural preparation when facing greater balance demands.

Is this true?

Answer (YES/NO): NO